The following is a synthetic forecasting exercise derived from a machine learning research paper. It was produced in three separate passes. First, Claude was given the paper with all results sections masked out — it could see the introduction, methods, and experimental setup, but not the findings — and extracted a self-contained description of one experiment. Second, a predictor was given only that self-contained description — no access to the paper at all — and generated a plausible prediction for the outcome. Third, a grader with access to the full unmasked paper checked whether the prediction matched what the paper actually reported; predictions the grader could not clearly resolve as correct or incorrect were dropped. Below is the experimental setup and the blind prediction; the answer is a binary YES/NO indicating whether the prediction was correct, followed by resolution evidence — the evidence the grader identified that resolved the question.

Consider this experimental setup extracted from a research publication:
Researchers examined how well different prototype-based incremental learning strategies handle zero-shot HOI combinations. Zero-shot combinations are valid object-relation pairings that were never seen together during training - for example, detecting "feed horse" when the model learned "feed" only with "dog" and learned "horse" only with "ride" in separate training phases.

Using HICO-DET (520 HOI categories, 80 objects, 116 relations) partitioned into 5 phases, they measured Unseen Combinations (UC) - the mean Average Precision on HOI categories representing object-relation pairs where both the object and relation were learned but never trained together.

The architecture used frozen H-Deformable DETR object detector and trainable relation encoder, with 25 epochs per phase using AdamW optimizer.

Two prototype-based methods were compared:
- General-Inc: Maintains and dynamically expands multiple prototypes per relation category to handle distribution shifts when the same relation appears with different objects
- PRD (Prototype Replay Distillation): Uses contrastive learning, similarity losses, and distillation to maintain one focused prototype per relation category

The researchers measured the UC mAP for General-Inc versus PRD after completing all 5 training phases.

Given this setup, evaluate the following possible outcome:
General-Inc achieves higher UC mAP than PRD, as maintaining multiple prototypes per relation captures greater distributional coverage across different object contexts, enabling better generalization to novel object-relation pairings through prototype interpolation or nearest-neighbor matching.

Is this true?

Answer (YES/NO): NO